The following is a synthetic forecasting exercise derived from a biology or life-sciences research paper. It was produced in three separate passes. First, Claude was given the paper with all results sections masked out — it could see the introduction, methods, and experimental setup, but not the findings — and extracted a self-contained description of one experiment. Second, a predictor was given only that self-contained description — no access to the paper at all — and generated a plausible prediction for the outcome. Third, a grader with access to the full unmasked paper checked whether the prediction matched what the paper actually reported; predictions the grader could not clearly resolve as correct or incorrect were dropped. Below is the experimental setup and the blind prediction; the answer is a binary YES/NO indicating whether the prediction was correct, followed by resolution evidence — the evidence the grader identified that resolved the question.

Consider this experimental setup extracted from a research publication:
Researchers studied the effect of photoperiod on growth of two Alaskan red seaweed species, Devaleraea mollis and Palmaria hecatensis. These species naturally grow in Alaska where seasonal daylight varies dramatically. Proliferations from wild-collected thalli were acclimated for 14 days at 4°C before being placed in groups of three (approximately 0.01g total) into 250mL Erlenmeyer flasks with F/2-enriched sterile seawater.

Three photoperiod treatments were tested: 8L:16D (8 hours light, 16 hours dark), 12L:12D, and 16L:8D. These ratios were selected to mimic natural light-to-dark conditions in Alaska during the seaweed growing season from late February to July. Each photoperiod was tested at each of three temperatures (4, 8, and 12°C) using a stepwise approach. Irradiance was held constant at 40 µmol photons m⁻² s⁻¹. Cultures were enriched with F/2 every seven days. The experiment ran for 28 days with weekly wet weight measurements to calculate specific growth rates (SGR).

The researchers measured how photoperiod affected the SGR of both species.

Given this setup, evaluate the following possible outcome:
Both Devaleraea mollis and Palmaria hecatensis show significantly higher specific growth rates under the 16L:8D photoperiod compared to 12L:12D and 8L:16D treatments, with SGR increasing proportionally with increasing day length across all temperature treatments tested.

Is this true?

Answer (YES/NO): NO